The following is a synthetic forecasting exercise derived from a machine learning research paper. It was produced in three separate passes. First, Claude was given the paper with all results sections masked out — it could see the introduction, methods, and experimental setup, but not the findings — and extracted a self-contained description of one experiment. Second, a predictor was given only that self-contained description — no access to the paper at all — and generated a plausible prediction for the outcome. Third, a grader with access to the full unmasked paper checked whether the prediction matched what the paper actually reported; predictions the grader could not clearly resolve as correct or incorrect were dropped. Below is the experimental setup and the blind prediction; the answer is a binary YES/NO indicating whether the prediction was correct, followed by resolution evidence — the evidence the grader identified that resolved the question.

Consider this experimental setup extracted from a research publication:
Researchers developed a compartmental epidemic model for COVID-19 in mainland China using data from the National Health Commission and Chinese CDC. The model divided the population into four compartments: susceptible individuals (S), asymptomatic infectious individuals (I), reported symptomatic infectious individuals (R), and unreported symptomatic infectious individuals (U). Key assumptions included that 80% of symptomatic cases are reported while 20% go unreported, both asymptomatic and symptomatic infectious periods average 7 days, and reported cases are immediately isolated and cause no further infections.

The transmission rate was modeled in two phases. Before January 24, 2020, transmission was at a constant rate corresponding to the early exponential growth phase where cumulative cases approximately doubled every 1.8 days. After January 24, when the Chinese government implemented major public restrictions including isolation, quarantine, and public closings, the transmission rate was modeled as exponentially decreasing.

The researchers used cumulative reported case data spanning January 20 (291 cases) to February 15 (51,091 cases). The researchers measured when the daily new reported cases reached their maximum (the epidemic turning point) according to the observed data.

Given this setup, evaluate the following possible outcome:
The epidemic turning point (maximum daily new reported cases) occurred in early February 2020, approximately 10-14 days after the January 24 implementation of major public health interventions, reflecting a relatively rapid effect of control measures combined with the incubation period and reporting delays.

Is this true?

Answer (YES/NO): YES